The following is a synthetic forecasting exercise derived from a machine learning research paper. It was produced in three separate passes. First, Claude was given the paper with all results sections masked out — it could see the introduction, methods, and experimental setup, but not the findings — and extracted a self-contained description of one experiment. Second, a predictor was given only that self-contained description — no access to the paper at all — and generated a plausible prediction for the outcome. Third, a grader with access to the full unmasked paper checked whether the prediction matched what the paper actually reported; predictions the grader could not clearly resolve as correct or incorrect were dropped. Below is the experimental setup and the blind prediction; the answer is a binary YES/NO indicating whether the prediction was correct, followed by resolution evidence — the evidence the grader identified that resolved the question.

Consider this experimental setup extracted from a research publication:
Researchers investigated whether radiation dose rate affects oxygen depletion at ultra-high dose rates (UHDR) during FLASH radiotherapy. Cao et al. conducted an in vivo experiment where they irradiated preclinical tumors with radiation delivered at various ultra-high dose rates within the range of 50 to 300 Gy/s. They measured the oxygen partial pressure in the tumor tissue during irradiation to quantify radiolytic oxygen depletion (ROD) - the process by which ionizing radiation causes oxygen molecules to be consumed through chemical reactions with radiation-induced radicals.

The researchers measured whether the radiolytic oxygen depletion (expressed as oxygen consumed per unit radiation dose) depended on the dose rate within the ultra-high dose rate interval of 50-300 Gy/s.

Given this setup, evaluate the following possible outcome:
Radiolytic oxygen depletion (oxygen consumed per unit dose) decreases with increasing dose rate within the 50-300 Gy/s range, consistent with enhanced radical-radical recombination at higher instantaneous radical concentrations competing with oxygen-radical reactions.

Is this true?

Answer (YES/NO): NO